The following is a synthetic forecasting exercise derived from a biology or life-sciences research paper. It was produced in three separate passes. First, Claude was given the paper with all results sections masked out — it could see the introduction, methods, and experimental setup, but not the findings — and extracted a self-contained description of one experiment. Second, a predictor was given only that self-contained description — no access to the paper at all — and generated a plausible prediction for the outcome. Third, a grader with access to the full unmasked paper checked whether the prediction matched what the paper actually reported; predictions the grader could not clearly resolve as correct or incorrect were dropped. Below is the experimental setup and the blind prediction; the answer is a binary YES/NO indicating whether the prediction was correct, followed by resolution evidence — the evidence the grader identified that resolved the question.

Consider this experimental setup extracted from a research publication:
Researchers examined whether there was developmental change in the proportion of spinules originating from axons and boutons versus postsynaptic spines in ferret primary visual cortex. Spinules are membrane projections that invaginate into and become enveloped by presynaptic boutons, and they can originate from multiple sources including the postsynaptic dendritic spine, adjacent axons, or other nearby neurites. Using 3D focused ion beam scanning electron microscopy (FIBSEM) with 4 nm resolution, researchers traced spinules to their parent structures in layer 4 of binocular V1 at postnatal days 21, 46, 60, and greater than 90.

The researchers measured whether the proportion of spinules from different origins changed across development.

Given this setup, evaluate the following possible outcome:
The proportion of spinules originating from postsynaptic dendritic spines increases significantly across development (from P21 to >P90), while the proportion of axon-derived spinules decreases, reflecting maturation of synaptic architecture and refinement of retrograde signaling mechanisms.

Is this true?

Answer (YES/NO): NO